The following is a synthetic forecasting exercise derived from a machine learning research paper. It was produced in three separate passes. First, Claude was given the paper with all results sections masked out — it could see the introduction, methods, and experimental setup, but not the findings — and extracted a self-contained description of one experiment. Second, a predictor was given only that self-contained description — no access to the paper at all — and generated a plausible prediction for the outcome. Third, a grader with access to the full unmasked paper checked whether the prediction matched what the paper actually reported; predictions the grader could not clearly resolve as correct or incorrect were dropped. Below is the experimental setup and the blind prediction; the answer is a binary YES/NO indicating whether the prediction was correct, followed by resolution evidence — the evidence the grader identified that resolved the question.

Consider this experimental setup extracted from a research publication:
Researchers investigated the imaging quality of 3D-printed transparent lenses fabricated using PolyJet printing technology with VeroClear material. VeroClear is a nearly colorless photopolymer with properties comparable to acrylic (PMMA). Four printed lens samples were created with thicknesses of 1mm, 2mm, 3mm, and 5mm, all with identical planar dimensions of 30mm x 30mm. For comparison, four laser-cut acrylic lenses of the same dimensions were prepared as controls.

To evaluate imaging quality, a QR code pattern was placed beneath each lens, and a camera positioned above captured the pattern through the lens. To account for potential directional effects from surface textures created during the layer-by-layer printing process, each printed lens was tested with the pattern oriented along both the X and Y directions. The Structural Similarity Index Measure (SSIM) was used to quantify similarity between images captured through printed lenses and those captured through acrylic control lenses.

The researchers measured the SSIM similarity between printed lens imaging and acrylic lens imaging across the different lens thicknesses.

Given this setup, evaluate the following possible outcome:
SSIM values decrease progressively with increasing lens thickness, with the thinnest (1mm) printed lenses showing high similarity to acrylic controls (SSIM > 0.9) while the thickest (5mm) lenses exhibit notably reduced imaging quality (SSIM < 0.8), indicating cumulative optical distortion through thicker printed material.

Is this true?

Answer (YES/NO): NO